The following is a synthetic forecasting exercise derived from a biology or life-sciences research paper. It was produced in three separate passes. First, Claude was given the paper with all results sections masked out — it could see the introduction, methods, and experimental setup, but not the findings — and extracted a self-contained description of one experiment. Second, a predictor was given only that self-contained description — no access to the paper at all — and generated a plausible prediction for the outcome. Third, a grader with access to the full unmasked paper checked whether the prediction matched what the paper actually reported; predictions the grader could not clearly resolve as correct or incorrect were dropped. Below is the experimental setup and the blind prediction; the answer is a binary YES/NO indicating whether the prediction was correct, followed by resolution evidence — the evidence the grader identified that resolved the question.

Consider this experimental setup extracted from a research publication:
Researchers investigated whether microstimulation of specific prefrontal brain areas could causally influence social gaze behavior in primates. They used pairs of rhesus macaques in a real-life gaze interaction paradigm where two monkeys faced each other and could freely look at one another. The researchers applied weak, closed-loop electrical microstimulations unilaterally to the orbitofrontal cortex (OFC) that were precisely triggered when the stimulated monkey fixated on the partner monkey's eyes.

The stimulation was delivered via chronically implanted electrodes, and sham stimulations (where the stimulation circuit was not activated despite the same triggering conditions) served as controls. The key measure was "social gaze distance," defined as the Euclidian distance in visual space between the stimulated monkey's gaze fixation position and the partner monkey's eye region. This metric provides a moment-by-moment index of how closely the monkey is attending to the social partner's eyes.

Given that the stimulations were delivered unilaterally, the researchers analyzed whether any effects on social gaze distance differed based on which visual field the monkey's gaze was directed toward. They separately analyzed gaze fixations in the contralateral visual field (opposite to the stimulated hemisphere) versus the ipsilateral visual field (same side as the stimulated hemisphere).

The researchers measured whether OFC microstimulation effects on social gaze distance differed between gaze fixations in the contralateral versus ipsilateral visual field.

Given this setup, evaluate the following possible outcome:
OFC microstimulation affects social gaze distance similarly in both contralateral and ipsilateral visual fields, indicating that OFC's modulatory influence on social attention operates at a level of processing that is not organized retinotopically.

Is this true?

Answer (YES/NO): NO